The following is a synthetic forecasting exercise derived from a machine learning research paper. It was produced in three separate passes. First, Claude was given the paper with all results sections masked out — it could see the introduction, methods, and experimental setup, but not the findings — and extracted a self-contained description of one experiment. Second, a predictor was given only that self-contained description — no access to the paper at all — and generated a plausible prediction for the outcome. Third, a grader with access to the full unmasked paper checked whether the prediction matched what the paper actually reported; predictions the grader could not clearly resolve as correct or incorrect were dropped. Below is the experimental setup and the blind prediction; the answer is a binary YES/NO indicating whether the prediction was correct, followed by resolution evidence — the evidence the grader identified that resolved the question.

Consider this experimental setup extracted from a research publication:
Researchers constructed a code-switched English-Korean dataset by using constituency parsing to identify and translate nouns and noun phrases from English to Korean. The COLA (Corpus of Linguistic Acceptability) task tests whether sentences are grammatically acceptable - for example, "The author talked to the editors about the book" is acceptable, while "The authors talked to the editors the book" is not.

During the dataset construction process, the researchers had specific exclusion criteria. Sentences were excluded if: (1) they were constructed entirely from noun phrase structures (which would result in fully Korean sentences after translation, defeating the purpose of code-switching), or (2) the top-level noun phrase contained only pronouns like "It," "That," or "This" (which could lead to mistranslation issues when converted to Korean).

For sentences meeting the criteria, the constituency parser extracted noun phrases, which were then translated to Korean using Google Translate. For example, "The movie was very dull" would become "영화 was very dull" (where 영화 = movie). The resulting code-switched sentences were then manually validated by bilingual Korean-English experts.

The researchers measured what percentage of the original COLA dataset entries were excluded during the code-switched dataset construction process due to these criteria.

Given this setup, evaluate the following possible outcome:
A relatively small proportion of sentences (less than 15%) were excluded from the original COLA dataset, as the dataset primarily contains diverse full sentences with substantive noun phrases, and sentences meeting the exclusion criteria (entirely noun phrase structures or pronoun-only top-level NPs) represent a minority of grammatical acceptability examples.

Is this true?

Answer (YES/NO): NO